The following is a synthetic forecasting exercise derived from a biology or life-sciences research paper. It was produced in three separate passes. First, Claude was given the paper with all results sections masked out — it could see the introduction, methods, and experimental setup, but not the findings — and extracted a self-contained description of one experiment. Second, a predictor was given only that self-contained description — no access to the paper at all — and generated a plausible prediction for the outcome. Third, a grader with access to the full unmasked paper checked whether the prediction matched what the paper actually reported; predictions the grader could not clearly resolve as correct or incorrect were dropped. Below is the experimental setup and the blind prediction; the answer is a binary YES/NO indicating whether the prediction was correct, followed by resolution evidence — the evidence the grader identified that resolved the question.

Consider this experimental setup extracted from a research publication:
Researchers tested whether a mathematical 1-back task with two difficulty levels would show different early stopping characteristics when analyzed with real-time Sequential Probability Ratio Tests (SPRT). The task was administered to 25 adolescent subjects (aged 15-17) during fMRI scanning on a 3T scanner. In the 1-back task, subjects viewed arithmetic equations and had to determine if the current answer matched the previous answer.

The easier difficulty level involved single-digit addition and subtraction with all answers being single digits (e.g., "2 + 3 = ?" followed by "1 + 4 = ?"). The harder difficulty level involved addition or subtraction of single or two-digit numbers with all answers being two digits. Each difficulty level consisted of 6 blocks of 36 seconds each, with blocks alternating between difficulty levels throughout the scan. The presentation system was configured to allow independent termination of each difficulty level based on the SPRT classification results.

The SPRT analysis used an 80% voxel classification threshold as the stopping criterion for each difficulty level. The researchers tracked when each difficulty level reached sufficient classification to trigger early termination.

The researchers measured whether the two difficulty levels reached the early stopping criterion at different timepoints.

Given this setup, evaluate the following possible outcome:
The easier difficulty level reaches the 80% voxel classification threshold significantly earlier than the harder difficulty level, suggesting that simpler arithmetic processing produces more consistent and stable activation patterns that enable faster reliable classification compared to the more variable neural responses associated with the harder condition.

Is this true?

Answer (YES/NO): NO